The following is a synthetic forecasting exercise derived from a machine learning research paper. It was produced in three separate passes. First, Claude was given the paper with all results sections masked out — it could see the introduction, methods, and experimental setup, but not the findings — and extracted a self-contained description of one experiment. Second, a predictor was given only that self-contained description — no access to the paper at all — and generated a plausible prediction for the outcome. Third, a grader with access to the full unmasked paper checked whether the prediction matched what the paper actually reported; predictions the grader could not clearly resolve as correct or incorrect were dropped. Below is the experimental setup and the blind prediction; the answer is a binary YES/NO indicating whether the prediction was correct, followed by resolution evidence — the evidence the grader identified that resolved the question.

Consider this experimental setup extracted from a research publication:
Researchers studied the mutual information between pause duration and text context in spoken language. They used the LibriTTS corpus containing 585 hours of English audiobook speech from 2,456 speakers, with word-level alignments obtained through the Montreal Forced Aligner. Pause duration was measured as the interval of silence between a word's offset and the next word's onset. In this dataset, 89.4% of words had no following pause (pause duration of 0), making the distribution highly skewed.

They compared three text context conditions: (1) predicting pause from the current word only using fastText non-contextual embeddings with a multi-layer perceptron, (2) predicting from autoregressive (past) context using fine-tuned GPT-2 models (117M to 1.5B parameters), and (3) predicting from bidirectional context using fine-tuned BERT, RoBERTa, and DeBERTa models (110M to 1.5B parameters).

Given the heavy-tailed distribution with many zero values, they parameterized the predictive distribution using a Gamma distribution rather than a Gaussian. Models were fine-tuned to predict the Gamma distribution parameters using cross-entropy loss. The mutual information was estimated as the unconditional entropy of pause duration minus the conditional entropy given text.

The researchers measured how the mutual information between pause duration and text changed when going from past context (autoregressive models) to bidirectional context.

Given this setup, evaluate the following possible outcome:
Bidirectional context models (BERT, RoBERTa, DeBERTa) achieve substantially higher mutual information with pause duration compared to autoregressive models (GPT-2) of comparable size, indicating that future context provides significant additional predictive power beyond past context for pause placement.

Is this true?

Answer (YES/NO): YES